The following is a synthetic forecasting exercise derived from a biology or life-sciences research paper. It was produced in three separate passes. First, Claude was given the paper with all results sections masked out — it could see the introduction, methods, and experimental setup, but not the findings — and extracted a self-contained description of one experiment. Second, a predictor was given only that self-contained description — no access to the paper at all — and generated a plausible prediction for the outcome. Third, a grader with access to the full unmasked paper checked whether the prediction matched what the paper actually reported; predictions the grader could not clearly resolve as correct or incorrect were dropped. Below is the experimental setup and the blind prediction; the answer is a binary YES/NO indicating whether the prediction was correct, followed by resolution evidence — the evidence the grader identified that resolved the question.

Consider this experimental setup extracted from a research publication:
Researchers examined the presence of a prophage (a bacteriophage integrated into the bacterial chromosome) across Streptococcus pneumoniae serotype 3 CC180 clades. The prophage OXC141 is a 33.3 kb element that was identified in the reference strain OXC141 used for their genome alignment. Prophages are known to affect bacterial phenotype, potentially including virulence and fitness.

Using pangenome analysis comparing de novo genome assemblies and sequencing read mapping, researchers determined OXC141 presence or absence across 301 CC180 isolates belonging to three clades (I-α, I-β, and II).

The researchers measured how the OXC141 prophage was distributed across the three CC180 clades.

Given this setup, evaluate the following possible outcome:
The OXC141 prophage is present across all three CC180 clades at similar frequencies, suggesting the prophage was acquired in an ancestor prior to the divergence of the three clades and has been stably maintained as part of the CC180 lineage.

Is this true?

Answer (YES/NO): NO